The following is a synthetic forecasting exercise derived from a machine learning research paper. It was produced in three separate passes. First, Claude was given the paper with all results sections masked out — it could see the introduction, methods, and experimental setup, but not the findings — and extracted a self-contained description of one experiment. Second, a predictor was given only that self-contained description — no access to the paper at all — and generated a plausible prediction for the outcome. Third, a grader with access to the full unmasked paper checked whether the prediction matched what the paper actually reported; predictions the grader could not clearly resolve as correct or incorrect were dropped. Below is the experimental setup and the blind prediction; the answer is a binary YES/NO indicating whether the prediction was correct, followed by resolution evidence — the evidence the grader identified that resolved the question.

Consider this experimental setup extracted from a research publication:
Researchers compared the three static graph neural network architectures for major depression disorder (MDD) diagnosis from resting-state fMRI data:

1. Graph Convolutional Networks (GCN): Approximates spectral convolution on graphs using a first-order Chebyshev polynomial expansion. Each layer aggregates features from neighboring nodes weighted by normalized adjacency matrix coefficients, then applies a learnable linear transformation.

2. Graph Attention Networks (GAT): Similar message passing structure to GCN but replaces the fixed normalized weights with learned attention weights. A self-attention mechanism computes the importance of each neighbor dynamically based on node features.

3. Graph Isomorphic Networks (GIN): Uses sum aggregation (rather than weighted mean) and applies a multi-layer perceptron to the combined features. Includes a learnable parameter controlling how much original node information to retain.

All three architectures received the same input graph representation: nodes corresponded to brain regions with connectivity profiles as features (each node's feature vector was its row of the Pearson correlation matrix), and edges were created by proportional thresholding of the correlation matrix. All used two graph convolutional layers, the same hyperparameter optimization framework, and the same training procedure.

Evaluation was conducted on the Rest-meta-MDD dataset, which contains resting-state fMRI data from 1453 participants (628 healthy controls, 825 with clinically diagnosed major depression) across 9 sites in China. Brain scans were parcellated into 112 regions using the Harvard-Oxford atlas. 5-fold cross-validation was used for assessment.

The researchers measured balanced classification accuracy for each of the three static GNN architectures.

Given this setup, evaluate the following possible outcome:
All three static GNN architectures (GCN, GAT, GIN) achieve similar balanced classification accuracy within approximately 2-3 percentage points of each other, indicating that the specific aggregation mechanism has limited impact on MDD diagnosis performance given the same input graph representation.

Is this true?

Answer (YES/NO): YES